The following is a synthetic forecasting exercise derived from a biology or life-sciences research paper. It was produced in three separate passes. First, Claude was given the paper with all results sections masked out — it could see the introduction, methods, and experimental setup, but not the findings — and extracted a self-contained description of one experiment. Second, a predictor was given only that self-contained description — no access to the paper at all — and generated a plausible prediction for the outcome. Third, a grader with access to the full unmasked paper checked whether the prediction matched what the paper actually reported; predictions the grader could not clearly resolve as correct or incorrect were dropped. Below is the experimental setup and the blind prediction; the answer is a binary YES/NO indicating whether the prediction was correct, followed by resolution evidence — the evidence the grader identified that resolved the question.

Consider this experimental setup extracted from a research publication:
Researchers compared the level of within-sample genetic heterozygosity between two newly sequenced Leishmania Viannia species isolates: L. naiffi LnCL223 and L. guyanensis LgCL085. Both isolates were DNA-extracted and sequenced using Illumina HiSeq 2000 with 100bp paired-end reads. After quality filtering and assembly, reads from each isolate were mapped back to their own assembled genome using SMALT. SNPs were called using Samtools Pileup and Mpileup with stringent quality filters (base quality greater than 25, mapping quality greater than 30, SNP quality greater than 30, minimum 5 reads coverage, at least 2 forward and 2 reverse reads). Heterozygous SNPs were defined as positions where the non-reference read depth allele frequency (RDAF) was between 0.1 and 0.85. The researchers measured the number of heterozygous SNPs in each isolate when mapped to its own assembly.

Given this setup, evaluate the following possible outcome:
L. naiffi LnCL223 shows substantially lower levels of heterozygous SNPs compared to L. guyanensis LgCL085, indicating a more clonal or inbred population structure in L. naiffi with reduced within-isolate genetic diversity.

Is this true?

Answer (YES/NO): YES